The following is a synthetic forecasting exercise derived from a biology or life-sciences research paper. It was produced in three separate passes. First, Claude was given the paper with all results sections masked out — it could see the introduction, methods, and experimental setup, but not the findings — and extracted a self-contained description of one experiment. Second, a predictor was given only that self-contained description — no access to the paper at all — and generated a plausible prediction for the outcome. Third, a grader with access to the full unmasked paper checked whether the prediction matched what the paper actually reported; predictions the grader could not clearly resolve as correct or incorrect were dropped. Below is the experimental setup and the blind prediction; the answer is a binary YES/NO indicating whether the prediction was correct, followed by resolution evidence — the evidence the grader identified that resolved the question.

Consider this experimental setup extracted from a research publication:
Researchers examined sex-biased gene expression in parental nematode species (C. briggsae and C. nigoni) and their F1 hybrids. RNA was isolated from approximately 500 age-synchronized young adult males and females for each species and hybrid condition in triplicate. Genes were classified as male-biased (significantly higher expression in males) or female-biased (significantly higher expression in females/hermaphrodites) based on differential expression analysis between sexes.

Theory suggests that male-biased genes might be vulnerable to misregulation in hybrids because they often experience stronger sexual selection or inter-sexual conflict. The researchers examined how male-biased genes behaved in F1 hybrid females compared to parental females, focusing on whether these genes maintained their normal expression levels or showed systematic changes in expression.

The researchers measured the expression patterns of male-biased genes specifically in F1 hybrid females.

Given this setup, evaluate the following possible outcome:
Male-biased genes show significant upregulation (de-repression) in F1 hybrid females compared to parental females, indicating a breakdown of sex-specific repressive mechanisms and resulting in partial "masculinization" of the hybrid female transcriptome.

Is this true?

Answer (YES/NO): NO